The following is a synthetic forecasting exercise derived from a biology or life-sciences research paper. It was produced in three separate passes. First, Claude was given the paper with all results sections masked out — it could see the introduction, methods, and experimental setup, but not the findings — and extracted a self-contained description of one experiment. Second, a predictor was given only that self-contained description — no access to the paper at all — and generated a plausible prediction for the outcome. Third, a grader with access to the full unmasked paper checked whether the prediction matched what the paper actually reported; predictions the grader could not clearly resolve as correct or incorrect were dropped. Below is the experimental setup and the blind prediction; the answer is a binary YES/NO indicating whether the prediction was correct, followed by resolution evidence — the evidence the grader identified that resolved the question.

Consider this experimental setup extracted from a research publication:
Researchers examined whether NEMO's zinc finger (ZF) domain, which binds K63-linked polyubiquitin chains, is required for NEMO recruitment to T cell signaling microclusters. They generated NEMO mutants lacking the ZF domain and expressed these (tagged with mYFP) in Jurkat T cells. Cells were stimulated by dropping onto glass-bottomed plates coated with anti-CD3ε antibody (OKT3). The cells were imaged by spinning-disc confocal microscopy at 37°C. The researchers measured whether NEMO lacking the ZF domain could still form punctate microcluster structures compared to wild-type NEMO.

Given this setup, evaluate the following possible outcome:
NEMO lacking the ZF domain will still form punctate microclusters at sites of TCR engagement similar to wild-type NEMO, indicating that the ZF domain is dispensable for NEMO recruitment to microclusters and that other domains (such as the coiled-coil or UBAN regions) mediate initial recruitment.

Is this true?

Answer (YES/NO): NO